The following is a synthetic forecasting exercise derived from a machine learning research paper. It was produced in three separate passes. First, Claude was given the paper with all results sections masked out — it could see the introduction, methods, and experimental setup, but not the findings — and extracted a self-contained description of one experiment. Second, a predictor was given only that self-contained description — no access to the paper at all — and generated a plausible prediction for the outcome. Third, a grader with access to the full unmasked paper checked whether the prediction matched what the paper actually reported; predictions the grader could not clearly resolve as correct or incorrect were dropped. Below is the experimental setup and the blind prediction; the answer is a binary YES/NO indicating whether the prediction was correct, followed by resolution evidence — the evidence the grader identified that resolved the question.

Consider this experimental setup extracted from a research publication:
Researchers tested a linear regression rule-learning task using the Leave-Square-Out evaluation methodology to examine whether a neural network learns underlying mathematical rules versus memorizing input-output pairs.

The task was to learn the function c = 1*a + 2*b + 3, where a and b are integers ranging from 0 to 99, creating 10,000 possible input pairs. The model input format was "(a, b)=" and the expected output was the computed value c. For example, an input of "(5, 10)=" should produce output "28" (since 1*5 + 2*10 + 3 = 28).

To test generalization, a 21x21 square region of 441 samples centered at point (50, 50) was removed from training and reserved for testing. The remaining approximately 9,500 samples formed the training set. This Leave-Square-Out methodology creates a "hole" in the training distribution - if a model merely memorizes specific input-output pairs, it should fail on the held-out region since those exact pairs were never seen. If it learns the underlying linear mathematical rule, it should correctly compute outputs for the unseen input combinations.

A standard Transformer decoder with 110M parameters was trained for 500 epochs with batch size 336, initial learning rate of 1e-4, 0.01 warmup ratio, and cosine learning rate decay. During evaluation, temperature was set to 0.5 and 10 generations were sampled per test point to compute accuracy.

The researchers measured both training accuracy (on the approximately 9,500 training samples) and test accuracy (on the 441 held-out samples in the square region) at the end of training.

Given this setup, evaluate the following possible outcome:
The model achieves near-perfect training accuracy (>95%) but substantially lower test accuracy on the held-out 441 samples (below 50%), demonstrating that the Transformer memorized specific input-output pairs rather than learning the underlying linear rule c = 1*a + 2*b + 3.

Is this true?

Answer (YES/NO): YES